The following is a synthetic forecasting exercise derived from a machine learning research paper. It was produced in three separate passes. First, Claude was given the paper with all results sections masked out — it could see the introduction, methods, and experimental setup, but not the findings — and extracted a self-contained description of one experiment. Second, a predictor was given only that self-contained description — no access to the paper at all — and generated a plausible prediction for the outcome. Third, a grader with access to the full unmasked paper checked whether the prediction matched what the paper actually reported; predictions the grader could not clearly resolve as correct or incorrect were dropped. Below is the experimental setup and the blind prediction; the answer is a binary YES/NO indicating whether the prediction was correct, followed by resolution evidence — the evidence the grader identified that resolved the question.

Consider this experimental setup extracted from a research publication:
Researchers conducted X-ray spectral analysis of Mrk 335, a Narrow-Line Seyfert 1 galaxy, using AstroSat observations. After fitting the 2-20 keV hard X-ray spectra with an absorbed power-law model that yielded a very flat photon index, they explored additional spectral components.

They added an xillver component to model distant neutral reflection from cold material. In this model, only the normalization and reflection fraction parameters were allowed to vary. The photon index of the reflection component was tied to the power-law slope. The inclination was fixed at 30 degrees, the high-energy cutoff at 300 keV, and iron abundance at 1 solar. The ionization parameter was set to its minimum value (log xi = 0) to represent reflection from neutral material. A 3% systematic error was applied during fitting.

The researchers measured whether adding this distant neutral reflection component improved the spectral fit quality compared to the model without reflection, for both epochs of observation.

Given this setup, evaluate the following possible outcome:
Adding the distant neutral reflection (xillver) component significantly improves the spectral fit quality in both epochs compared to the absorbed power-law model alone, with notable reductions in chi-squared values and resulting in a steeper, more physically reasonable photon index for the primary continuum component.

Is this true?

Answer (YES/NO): NO